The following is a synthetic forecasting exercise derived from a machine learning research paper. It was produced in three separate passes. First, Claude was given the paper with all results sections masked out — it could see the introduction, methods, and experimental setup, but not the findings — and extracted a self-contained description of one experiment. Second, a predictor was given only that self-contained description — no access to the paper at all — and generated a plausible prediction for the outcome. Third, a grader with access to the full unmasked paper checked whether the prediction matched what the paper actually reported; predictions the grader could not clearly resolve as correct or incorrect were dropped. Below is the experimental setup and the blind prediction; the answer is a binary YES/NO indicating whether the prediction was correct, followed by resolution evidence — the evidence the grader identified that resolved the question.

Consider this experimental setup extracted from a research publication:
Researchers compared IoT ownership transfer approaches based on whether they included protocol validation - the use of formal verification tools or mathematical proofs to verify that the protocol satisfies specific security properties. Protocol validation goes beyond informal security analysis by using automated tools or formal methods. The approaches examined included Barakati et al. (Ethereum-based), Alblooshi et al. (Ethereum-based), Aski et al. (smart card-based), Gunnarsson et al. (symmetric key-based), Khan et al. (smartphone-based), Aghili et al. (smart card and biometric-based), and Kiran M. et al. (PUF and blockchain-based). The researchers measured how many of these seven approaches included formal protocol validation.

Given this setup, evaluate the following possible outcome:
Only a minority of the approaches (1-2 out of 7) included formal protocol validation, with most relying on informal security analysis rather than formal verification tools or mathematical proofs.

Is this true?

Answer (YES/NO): NO